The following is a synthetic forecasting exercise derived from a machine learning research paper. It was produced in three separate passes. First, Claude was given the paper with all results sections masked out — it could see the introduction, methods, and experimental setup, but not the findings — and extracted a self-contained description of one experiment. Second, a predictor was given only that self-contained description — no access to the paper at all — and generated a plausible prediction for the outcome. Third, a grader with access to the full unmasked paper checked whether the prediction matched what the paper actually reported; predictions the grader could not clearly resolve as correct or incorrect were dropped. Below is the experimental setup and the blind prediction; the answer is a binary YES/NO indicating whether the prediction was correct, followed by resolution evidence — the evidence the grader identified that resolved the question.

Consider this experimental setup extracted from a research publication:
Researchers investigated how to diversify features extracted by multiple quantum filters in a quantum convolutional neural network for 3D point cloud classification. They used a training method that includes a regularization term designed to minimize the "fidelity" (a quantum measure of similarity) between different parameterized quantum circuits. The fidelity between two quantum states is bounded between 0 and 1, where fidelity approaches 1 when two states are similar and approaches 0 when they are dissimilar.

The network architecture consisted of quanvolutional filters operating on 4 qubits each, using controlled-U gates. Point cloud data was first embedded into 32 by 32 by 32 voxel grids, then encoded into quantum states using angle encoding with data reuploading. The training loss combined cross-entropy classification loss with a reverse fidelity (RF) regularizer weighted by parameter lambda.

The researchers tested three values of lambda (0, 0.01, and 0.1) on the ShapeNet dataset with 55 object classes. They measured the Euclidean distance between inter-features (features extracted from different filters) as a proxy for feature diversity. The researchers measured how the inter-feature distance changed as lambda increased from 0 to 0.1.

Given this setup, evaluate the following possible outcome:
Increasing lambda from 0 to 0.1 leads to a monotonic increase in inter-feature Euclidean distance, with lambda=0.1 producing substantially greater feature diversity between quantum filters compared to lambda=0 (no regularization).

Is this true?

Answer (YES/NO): YES